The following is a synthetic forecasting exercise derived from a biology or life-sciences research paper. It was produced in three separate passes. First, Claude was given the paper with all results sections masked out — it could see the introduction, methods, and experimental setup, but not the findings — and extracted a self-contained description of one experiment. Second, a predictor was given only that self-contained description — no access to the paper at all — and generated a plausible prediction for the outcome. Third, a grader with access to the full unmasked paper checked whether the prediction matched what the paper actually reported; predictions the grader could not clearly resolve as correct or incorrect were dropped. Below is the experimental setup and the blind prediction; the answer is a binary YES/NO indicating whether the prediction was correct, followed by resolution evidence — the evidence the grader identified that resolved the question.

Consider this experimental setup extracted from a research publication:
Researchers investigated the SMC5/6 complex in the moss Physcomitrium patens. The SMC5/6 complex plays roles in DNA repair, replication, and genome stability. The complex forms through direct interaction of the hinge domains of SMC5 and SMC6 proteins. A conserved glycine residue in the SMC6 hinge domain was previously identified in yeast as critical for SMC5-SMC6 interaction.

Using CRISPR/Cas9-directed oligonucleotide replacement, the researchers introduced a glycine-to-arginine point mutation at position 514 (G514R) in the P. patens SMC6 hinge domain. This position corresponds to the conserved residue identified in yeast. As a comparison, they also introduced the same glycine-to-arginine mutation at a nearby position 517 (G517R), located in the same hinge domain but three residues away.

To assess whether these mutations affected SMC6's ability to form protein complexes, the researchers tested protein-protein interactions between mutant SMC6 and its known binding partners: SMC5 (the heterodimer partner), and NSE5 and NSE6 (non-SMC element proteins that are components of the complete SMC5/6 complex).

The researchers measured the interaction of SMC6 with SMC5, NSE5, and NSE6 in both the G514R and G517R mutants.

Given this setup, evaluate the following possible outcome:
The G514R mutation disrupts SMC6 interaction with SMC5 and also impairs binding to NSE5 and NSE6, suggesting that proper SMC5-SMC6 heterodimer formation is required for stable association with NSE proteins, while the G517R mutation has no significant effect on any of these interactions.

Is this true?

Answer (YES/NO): YES